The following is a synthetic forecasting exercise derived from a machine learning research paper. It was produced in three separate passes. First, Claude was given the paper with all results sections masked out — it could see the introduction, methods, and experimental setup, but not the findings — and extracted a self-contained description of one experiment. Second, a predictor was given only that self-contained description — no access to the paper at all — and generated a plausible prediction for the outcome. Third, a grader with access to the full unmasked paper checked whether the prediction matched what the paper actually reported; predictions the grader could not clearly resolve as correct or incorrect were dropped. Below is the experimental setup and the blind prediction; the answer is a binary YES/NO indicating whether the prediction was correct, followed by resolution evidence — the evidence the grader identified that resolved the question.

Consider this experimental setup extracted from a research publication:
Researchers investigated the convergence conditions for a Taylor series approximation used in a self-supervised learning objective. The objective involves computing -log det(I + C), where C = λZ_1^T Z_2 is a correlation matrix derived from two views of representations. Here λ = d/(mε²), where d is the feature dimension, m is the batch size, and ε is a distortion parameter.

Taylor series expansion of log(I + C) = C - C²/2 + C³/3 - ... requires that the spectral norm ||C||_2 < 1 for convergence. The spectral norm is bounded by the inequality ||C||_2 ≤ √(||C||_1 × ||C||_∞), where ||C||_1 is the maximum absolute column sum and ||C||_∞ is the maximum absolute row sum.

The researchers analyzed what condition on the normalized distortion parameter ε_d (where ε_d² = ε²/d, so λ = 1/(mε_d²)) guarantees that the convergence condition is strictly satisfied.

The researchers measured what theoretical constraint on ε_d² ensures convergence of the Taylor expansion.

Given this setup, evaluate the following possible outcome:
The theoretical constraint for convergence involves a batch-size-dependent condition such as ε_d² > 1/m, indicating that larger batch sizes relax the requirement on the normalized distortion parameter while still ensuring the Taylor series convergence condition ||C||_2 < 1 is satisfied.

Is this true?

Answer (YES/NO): NO